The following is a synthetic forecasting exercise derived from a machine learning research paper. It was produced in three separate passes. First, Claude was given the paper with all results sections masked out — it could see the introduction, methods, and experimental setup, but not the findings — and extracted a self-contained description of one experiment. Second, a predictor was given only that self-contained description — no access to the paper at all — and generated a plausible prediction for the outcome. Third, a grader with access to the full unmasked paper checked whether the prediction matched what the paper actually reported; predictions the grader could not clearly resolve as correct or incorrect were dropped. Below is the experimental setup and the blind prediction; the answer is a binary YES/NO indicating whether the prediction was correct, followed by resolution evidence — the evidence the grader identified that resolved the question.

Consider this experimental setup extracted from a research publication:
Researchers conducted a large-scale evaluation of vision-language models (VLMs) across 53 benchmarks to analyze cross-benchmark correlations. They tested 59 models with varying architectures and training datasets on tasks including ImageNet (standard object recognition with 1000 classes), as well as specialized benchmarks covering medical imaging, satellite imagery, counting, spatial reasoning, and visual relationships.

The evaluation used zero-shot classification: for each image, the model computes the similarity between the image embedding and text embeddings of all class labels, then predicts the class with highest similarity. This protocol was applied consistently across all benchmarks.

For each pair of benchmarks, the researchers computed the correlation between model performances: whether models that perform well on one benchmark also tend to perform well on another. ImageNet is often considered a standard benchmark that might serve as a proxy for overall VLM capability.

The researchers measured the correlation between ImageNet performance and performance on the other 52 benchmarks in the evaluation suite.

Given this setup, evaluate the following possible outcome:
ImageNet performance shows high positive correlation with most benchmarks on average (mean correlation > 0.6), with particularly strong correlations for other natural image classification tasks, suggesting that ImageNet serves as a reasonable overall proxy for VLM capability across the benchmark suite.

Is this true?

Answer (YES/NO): NO